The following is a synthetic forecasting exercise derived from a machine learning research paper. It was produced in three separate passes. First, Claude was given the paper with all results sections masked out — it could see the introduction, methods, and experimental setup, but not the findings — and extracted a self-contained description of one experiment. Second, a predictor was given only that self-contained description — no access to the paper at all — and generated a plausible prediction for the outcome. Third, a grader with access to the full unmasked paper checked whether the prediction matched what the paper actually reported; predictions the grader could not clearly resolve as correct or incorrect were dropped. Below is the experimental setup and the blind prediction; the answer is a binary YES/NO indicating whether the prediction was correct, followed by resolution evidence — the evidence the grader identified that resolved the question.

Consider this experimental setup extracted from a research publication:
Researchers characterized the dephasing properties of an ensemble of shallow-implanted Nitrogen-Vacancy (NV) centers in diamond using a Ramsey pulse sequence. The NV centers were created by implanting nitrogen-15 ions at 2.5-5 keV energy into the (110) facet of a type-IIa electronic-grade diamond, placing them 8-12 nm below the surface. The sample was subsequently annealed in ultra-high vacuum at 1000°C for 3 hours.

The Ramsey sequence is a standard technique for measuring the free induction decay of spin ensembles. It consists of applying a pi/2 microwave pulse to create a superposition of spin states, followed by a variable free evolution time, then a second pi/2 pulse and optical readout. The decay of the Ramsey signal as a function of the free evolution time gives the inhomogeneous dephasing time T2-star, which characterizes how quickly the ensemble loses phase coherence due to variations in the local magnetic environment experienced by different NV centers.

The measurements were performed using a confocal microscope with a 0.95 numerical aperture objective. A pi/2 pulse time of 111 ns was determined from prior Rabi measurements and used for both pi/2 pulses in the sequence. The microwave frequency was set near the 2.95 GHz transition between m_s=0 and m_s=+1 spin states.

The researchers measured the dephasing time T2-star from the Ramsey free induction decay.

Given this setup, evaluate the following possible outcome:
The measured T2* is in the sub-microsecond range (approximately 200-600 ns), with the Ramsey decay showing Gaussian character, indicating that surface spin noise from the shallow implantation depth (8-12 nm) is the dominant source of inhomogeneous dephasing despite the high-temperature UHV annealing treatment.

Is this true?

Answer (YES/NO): NO